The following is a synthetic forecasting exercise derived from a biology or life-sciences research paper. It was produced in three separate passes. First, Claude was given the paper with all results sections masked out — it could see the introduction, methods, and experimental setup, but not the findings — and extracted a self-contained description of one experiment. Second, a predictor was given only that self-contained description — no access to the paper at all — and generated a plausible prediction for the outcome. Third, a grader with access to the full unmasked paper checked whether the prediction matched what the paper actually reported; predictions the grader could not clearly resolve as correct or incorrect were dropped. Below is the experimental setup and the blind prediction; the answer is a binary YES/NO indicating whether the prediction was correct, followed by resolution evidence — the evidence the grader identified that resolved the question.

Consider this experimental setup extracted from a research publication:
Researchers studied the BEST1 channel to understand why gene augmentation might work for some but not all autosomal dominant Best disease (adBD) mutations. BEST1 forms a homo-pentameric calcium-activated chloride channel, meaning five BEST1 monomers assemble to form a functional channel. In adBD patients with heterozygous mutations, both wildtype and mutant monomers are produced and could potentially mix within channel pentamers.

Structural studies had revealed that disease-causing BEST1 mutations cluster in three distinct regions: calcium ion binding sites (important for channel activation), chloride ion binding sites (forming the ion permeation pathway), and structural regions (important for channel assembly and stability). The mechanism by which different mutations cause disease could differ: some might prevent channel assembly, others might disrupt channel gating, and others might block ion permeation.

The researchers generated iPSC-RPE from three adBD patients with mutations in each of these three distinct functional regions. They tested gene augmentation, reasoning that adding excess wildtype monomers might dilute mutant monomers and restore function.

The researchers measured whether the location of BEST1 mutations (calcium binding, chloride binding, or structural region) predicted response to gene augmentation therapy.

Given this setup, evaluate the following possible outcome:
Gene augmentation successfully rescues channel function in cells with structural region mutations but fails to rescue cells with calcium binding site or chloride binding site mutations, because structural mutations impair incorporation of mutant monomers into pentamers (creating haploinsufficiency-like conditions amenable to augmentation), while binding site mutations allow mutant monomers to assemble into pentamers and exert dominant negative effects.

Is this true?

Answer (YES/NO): NO